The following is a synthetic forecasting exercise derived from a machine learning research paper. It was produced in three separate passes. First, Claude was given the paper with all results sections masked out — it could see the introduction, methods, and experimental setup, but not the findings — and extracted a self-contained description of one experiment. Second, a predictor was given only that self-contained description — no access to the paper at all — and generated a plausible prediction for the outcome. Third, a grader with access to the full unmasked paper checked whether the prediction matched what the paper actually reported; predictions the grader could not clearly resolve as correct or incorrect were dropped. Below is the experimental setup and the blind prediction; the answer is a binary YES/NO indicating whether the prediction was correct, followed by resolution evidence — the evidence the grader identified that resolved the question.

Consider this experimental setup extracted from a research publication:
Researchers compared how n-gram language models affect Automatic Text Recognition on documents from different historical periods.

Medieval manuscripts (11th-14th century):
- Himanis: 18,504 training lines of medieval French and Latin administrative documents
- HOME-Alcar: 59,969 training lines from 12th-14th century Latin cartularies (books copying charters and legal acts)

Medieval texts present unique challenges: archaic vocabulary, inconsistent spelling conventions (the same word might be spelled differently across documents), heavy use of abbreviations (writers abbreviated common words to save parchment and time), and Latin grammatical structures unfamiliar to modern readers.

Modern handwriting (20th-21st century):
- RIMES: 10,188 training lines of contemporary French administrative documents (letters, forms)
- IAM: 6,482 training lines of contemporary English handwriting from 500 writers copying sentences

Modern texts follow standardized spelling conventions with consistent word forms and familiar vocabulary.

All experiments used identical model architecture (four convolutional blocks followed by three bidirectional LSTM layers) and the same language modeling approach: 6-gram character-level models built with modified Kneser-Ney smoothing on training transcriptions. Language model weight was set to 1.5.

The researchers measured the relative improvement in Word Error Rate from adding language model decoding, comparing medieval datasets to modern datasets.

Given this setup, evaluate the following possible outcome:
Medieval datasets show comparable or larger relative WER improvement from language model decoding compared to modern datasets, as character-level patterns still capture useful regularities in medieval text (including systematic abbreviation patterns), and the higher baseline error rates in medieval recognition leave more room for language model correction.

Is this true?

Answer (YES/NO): NO